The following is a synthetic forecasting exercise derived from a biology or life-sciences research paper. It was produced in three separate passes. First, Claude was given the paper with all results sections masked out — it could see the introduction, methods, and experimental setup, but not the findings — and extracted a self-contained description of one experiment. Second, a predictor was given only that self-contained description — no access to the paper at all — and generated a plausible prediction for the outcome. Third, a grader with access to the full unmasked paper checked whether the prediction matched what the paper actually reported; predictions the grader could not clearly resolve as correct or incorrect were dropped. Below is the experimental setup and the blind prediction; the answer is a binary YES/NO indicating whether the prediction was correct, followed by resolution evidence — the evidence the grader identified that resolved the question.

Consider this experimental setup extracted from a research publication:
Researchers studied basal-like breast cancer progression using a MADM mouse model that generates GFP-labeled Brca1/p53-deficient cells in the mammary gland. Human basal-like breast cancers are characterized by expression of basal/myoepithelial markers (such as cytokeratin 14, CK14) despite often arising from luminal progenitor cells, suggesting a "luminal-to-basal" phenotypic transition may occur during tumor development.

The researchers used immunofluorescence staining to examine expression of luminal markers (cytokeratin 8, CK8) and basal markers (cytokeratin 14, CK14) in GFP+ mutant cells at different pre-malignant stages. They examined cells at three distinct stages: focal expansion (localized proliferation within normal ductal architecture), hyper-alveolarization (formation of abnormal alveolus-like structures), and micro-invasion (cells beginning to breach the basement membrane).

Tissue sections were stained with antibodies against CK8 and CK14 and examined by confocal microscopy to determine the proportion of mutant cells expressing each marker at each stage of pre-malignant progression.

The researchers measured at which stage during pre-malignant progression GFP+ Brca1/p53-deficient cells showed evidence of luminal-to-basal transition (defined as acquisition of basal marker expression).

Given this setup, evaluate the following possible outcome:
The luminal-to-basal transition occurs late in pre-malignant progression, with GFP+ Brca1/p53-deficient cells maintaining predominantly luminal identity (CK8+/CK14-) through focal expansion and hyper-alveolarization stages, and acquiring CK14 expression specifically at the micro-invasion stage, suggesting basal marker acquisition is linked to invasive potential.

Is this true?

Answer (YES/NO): YES